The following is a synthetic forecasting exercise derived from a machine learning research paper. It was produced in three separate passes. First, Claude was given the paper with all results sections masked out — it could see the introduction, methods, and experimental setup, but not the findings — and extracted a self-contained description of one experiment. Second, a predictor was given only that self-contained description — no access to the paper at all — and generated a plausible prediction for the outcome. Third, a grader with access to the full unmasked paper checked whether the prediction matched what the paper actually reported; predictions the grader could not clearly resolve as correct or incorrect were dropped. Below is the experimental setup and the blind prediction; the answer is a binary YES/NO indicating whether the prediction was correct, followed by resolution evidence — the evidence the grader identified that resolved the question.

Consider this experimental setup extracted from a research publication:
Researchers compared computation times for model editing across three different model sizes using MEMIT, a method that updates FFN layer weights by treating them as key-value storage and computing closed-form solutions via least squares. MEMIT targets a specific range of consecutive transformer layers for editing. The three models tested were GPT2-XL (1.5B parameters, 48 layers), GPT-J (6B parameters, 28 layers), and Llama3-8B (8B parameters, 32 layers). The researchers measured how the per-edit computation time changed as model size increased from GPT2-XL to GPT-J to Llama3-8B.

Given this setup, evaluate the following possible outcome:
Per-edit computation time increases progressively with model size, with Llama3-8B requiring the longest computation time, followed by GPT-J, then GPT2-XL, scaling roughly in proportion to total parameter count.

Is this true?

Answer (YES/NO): NO